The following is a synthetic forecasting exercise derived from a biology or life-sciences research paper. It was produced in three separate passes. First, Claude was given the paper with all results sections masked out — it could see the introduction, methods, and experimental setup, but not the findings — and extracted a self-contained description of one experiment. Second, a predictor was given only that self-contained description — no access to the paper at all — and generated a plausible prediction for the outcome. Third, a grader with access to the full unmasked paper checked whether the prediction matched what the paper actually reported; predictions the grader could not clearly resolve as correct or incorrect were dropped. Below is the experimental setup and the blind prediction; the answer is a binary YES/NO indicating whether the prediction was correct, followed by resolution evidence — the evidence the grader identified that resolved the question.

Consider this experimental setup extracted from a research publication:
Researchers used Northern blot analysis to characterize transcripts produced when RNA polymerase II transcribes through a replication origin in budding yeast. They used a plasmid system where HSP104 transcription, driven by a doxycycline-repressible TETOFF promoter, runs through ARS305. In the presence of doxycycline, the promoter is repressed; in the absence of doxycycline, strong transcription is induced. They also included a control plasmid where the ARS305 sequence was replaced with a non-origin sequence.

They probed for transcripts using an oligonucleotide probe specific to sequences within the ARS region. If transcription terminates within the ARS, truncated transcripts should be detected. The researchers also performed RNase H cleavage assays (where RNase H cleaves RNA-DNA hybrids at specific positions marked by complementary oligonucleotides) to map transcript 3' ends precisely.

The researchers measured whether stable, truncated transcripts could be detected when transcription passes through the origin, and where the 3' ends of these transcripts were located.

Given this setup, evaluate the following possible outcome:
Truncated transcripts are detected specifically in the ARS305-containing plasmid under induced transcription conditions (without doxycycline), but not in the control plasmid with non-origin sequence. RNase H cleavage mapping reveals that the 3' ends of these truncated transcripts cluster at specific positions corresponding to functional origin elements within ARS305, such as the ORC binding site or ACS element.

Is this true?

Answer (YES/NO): NO